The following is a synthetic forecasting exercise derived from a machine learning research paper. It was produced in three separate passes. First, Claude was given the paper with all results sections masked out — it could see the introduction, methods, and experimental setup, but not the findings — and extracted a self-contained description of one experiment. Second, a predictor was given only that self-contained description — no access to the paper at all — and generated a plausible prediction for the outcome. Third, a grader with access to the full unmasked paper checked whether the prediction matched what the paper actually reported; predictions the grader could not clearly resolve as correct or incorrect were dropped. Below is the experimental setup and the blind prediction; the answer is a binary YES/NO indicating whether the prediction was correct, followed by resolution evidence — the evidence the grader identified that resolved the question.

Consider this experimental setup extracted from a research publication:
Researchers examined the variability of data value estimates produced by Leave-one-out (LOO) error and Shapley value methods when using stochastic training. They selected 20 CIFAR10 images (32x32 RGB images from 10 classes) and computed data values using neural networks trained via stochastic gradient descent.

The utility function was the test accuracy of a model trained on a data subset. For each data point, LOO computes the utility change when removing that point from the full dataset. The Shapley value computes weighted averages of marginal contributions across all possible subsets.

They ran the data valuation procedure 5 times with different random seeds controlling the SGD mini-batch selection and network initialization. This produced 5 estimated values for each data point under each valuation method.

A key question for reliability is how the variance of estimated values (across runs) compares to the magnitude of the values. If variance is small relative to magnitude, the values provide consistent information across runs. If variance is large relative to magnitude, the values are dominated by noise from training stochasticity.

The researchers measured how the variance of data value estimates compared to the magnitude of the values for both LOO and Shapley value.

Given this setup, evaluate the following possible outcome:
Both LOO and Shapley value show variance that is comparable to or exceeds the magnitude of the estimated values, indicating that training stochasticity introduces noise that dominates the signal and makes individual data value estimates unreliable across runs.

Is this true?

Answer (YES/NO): YES